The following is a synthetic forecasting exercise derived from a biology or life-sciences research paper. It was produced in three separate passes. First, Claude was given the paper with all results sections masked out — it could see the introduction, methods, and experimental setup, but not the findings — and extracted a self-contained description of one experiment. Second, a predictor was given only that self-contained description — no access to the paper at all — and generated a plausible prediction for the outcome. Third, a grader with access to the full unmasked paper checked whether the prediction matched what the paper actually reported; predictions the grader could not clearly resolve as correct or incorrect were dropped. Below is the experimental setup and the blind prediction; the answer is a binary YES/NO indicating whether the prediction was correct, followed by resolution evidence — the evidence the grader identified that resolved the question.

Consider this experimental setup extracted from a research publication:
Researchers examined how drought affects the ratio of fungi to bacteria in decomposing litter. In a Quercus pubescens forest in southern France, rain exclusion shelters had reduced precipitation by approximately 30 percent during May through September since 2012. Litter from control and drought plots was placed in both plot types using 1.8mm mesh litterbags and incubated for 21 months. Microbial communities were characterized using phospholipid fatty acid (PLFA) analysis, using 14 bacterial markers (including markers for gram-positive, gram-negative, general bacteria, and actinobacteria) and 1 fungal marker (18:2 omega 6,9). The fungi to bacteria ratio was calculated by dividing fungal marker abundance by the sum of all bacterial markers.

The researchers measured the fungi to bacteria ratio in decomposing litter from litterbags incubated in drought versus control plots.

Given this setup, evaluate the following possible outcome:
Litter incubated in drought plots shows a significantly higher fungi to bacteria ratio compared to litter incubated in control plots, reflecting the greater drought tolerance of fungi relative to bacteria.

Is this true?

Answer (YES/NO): NO